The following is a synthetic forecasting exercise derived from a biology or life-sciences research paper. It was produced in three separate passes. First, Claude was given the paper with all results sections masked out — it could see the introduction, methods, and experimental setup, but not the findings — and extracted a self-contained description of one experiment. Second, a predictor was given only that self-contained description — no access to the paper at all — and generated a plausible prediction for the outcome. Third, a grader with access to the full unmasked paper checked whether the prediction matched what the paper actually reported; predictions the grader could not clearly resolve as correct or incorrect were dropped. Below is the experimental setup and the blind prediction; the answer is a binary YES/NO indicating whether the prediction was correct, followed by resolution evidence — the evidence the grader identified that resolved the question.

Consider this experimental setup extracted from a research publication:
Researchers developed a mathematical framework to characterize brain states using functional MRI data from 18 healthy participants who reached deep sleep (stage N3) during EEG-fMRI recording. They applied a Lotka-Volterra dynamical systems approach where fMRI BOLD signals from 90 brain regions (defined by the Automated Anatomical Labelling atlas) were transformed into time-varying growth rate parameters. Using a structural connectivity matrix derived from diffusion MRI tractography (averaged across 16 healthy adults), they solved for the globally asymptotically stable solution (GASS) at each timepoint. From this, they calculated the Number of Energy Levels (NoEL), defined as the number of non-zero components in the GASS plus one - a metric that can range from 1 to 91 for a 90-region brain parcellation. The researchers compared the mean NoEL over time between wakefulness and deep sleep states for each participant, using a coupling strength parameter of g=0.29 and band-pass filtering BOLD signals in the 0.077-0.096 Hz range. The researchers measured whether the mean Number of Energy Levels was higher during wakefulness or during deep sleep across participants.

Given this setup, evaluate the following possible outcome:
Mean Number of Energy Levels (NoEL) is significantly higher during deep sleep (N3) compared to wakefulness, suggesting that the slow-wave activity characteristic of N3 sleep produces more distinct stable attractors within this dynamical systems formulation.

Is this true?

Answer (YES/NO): YES